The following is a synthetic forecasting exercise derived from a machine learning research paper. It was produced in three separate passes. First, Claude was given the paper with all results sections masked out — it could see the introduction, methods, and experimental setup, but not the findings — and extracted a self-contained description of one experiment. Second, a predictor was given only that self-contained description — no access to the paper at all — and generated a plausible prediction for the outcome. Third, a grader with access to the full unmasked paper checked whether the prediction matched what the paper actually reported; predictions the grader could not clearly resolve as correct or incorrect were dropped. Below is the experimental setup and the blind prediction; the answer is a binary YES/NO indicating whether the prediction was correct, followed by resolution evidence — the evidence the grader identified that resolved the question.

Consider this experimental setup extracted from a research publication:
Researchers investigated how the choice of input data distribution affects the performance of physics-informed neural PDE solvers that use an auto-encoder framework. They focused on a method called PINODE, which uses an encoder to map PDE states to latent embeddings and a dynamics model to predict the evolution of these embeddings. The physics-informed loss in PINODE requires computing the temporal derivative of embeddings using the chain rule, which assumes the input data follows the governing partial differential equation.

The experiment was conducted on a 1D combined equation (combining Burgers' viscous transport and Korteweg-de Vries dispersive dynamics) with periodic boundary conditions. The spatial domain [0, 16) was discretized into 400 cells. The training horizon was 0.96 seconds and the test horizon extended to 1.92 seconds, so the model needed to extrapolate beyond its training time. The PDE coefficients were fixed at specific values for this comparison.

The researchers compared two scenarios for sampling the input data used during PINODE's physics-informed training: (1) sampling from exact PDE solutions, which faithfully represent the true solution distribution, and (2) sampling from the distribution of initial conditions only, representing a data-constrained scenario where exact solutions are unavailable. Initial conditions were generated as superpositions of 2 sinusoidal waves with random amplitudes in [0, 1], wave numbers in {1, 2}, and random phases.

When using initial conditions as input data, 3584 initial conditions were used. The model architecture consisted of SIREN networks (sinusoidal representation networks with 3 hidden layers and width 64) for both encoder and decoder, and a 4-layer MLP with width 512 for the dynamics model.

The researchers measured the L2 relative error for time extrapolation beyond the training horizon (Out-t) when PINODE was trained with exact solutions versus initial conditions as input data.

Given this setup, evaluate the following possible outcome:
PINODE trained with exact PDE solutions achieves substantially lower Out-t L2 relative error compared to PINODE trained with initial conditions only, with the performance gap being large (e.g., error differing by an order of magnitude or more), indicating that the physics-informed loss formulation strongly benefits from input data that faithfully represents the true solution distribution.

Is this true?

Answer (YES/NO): NO